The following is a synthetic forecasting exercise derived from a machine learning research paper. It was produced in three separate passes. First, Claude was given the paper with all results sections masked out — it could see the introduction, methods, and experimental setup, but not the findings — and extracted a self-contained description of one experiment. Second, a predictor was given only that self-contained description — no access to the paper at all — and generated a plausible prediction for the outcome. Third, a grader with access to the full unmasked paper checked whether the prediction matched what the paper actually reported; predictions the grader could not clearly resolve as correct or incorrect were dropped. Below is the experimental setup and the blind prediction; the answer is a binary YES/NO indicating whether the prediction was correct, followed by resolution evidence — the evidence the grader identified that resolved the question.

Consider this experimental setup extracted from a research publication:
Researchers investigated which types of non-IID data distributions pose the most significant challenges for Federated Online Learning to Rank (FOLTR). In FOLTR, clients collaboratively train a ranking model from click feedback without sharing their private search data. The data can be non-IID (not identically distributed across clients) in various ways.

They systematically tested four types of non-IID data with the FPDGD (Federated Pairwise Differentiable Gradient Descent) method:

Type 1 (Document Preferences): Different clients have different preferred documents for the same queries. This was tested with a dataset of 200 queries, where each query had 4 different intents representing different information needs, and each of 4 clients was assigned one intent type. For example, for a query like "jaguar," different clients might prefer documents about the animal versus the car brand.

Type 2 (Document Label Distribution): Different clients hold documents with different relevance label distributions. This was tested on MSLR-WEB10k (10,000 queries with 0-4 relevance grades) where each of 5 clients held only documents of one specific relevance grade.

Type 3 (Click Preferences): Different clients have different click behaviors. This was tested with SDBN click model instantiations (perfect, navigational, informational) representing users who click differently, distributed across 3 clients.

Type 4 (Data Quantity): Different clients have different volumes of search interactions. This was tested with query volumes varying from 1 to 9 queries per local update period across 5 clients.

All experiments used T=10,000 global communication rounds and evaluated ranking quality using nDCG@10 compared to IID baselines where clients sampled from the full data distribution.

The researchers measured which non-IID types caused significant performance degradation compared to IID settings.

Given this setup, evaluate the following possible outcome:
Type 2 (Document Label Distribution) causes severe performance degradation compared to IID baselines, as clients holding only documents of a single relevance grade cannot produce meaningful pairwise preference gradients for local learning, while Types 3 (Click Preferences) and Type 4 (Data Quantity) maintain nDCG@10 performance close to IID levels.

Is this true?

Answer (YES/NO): NO